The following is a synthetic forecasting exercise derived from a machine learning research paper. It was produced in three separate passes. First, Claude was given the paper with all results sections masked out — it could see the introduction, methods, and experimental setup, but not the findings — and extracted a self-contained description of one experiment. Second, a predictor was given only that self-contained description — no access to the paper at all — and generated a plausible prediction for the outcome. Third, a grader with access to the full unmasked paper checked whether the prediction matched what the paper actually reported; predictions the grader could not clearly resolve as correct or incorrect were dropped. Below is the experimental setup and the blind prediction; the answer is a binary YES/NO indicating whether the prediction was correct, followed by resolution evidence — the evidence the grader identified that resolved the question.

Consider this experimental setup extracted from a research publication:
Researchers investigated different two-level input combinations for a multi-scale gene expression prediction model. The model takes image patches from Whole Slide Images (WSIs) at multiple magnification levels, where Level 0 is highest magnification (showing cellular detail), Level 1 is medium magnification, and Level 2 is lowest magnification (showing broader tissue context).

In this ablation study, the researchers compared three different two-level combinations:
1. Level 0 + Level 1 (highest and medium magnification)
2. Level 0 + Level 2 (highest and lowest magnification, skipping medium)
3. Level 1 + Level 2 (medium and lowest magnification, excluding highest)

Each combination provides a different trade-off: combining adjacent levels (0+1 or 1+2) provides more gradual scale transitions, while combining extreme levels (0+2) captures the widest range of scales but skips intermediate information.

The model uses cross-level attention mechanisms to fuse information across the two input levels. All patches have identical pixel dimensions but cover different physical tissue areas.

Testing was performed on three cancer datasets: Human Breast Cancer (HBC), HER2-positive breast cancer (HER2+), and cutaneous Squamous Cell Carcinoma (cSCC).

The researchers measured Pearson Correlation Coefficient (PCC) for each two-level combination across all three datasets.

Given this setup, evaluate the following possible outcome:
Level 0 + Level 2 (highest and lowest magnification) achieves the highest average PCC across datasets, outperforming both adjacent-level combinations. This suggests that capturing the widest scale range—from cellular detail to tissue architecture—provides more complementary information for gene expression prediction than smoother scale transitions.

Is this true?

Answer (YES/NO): NO